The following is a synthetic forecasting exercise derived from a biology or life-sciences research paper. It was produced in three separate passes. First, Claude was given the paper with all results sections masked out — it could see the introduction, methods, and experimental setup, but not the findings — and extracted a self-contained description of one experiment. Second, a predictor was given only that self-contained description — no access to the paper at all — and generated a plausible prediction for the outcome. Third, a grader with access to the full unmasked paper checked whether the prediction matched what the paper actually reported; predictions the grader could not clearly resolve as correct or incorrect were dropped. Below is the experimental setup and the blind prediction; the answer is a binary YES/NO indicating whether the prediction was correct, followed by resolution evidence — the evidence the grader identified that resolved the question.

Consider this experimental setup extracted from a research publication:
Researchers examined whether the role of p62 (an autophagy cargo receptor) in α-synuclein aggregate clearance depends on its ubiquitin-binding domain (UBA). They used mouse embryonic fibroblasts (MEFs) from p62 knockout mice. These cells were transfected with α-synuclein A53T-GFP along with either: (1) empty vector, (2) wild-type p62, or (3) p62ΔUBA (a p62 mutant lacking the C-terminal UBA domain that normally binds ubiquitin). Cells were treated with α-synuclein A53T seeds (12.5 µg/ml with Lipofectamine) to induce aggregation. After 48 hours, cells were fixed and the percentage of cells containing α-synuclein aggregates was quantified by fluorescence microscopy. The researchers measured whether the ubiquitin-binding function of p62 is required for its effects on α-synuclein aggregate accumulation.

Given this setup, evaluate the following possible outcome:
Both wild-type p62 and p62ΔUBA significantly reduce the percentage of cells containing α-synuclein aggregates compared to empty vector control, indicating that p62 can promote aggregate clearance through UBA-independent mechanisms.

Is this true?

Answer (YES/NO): NO